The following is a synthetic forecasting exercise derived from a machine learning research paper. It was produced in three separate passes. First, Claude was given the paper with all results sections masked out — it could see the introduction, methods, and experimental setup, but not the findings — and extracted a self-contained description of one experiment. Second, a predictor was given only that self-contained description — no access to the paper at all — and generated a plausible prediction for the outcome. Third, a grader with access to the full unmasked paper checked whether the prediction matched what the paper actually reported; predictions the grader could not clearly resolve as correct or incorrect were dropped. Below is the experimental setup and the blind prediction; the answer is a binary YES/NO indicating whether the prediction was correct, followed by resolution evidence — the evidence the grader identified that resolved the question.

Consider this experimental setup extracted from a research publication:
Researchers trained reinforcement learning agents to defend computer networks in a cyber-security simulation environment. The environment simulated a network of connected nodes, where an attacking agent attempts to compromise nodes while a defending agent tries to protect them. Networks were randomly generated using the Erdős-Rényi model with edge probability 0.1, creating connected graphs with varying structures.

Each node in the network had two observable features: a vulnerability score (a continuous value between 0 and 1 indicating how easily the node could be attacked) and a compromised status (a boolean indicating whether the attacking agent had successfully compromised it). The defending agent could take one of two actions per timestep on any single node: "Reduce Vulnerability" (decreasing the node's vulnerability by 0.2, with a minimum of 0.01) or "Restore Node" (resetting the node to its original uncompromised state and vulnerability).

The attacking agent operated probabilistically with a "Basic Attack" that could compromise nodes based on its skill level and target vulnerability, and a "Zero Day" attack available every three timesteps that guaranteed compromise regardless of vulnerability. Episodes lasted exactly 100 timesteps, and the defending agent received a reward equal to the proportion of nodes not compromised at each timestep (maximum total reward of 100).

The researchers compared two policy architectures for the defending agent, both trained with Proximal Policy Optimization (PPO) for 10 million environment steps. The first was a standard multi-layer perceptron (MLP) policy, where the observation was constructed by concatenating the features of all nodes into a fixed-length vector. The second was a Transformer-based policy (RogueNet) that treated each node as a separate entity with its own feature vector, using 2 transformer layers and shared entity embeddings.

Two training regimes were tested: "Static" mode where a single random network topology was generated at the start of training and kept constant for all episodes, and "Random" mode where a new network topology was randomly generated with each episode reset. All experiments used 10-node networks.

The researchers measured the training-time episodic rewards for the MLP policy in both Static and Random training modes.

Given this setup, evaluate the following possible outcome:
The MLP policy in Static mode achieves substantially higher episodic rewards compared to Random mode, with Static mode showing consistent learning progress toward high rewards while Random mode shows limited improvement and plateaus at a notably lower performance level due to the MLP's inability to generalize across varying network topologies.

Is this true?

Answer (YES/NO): YES